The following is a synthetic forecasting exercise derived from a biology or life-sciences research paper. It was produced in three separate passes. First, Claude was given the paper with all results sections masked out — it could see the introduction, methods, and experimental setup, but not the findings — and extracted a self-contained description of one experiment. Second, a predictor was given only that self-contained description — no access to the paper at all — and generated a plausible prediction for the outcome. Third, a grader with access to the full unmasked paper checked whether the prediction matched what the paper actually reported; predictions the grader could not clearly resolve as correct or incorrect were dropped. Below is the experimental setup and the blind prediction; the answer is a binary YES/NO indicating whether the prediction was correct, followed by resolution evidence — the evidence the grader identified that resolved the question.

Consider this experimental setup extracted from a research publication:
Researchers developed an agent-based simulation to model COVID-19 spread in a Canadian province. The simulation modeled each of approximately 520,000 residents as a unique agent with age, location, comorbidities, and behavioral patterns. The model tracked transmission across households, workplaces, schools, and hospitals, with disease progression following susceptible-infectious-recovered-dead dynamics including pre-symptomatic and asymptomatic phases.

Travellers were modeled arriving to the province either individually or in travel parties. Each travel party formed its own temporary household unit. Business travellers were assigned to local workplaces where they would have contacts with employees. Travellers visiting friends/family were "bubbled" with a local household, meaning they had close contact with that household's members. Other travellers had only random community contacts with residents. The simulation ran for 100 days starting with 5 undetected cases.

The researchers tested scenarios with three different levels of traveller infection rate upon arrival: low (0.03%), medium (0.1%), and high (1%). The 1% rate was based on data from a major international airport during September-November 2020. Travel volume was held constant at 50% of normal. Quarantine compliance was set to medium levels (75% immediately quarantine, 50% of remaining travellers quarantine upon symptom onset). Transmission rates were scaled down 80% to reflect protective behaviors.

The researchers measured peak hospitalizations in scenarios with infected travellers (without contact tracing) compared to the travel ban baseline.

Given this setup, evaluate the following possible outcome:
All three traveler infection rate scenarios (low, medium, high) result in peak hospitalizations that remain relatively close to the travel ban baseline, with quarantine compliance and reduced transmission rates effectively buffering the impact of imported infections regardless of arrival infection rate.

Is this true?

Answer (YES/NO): NO